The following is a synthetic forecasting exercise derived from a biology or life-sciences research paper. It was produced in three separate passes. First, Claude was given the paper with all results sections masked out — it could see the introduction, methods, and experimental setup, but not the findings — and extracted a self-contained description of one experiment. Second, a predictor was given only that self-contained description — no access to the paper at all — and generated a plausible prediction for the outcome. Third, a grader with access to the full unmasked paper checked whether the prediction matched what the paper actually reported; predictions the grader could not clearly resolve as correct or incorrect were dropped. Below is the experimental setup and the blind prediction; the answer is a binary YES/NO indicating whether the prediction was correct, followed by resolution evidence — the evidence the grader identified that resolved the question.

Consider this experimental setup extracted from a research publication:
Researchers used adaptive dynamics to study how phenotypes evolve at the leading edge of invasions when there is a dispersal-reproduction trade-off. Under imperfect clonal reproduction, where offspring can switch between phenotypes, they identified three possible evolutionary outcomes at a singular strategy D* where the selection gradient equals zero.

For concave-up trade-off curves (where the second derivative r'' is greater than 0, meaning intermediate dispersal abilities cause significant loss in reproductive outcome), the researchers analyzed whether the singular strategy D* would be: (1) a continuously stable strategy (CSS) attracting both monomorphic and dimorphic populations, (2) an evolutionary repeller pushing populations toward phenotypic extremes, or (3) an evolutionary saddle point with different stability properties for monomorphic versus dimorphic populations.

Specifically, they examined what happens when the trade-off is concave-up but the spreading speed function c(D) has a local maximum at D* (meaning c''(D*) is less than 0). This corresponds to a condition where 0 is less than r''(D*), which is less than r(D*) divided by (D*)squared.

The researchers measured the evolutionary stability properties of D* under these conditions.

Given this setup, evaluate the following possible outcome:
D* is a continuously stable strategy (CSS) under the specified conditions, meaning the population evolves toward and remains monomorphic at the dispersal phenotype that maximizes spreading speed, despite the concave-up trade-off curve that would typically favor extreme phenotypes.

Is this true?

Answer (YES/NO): NO